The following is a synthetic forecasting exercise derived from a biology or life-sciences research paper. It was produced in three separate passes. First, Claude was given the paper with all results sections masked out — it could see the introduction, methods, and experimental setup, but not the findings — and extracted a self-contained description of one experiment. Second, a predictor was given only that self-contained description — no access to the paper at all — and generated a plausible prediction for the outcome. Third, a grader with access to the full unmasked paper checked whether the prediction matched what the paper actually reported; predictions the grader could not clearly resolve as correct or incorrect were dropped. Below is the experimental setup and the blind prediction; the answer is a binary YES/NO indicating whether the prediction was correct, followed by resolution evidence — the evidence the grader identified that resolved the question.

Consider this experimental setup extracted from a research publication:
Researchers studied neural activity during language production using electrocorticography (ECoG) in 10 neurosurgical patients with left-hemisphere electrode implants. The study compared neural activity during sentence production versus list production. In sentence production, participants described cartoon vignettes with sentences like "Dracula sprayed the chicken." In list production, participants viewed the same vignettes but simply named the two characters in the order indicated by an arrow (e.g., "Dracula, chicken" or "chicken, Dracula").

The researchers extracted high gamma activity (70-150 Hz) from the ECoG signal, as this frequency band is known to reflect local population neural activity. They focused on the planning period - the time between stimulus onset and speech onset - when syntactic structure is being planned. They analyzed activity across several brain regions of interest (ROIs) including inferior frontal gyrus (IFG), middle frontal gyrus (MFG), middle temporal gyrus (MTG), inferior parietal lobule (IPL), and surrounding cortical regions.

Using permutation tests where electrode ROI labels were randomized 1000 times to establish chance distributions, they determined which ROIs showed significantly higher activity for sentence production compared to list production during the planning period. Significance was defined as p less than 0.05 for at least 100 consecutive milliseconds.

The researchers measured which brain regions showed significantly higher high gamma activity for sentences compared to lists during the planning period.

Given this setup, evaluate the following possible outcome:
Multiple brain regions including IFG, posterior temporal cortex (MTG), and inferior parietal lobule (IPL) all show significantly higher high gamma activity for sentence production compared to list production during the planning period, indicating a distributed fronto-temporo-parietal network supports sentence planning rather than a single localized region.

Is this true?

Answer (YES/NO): YES